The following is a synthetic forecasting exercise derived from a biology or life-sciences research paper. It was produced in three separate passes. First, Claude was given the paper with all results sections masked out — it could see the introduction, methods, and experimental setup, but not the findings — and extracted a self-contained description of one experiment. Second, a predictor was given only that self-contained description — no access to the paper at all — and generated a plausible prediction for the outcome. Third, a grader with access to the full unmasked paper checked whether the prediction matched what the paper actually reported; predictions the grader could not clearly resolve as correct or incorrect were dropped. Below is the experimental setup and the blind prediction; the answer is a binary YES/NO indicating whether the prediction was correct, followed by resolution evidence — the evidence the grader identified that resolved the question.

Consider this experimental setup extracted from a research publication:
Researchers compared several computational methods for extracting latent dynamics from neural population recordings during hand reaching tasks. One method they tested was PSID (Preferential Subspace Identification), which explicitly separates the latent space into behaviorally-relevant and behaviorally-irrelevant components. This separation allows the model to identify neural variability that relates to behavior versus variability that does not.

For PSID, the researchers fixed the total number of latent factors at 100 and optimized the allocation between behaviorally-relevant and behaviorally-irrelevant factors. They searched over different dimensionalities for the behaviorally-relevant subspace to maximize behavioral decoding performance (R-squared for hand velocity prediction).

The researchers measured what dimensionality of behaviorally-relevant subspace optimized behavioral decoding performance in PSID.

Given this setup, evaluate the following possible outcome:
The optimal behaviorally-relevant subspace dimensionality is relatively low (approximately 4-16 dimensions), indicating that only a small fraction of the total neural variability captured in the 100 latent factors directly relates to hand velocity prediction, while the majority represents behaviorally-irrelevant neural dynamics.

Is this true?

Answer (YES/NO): NO